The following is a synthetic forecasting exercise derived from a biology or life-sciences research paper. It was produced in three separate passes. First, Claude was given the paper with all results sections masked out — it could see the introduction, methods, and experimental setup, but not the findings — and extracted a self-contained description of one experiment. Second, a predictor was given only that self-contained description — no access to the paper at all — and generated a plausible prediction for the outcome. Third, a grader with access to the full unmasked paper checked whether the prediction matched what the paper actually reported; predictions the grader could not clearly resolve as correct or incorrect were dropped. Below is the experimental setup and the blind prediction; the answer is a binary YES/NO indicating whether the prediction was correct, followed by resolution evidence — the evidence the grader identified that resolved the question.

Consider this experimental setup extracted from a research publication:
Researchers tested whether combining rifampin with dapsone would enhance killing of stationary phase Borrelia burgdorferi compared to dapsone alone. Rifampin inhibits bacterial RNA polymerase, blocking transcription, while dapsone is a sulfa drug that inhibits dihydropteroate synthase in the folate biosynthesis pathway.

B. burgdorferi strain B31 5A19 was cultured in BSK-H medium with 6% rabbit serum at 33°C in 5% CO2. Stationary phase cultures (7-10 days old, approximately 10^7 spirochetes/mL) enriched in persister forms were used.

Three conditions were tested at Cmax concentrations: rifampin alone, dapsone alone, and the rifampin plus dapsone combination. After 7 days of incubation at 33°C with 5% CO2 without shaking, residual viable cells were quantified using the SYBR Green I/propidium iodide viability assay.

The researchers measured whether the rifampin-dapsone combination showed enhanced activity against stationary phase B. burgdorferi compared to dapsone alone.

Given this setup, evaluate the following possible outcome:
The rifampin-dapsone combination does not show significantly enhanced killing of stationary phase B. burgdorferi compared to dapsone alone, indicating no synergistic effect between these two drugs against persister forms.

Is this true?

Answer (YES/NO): NO